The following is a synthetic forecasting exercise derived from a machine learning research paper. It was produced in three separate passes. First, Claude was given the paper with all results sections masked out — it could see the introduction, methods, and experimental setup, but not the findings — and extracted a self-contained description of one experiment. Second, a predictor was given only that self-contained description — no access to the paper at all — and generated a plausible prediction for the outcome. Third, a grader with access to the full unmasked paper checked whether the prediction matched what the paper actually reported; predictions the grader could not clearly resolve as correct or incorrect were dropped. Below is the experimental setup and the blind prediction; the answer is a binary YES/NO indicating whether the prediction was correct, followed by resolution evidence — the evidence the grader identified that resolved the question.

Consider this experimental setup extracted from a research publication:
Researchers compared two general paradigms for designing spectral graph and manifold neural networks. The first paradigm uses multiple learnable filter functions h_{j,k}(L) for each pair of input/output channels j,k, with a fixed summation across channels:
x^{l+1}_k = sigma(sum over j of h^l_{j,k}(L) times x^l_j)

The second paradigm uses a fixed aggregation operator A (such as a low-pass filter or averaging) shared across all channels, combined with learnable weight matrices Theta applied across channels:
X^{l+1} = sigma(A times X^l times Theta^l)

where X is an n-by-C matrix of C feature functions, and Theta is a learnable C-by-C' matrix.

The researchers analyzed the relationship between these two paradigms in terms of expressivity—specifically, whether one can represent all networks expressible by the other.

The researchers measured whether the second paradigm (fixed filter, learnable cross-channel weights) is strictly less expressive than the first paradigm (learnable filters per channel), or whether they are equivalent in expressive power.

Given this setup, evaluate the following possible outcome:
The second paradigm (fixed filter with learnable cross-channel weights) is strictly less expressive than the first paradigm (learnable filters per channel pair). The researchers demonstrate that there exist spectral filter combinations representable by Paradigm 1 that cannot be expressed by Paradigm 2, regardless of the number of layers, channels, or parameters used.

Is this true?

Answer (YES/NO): NO